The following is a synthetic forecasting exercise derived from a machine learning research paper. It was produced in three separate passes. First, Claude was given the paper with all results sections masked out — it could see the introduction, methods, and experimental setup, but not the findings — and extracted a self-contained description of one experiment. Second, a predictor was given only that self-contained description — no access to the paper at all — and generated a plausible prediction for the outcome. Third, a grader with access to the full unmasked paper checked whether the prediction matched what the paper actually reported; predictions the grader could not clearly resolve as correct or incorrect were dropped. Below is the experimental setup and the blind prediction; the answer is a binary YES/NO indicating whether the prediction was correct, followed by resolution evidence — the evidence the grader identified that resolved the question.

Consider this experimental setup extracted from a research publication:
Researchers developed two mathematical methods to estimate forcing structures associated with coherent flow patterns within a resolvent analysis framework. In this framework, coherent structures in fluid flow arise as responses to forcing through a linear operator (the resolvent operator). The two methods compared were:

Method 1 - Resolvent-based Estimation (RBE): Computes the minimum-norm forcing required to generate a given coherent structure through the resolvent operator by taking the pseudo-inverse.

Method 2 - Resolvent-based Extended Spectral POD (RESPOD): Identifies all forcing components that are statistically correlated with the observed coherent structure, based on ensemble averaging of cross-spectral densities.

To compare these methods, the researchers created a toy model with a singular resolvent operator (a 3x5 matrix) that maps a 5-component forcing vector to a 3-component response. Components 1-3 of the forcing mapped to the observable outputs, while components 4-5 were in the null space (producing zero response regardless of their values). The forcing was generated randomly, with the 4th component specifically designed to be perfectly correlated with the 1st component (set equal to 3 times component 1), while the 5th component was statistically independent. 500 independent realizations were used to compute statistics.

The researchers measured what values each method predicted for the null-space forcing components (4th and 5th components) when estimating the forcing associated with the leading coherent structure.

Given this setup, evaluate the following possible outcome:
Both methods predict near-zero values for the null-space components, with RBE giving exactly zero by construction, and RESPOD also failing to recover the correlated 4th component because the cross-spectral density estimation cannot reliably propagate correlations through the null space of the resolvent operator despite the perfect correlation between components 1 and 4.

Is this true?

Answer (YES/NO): NO